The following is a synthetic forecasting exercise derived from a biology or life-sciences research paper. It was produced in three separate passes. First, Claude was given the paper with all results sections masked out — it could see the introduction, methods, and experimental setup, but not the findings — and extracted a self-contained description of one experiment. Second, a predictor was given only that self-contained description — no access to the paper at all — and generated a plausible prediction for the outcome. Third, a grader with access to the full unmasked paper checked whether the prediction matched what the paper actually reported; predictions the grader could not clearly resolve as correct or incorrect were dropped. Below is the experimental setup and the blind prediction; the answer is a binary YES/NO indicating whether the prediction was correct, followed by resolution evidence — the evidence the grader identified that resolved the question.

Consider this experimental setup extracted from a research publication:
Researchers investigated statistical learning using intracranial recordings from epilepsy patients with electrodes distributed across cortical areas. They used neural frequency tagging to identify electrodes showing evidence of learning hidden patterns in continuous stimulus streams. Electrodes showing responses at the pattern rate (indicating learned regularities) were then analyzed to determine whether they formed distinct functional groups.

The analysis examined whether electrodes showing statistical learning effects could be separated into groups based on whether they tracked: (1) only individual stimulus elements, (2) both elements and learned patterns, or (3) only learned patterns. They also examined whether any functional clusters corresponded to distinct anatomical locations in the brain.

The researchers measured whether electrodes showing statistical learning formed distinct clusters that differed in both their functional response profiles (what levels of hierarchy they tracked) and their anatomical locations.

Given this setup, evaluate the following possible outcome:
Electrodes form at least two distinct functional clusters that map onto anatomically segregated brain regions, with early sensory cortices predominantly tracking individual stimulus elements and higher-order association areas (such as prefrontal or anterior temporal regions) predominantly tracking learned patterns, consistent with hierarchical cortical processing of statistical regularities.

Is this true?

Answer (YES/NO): NO